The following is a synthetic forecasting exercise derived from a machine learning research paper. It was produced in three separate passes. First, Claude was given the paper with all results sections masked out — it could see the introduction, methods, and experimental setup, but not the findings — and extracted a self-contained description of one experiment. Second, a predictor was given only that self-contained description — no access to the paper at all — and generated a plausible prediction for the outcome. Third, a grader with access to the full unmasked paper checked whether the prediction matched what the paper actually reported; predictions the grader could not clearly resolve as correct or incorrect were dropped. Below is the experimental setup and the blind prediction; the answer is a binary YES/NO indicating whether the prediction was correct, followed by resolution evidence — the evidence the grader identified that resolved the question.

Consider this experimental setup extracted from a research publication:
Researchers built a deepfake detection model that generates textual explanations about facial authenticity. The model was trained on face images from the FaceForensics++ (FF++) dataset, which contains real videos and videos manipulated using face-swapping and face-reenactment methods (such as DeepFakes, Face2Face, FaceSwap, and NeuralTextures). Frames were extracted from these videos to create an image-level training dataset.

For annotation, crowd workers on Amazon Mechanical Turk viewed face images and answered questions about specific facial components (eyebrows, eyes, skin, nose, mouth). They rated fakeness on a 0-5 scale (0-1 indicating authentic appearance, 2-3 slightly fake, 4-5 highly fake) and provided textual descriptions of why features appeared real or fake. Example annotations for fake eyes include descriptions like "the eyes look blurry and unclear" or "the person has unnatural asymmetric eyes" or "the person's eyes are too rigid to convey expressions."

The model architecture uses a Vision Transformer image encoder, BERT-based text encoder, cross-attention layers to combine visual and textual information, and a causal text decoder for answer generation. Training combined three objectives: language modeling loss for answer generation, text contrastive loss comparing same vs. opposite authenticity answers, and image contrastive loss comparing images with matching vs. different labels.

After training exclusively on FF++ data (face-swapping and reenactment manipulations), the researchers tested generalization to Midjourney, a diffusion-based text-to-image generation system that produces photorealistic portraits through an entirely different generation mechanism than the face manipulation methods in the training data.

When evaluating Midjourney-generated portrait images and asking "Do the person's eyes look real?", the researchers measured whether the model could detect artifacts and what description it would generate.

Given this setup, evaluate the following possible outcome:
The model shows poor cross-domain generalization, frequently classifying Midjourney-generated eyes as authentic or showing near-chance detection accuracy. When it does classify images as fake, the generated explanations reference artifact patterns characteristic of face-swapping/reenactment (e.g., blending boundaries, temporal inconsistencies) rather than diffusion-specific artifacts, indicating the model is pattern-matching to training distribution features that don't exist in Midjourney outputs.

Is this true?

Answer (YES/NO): NO